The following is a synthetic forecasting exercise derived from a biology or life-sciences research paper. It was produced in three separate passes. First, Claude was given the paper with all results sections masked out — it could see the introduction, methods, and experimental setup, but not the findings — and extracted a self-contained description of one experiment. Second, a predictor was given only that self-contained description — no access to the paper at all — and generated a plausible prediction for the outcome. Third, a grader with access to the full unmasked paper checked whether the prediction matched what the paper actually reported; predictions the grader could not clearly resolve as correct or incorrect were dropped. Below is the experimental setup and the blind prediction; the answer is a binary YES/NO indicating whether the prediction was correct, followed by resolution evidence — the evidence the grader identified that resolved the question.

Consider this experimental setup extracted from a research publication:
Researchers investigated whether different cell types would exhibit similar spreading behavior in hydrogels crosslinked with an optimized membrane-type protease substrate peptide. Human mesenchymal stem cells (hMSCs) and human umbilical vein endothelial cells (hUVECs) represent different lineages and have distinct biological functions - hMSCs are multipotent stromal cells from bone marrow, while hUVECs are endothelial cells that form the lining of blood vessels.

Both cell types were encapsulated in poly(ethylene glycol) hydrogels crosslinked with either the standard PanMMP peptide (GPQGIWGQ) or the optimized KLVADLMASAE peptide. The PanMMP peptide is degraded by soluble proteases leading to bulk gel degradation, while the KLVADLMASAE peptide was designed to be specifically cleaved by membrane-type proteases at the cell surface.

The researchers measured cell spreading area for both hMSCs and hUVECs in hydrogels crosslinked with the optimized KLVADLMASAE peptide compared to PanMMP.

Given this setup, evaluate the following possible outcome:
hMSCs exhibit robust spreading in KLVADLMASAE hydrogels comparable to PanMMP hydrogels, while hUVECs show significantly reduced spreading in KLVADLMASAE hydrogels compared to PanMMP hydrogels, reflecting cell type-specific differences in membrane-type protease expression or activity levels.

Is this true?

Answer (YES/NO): NO